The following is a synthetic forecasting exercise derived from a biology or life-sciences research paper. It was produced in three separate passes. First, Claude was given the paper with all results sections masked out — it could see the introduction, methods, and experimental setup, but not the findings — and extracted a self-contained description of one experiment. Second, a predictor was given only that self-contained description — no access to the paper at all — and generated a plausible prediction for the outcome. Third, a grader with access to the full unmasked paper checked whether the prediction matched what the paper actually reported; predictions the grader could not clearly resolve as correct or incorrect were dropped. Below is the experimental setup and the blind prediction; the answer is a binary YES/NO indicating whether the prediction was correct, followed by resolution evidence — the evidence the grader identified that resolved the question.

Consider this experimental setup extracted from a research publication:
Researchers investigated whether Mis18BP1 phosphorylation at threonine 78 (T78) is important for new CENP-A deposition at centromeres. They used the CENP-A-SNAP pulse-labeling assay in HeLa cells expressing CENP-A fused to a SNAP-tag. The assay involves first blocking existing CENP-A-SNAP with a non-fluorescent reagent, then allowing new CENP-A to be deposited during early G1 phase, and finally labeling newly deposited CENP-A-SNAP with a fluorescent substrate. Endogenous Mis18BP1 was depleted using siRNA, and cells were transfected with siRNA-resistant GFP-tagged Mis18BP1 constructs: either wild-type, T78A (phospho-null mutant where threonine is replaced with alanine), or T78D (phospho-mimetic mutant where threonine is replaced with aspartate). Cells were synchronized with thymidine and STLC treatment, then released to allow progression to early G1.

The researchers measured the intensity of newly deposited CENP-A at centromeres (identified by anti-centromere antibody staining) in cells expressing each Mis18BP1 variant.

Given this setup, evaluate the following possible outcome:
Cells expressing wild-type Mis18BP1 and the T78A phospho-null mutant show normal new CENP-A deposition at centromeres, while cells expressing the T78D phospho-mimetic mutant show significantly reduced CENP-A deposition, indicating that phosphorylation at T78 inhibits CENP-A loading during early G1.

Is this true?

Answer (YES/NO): NO